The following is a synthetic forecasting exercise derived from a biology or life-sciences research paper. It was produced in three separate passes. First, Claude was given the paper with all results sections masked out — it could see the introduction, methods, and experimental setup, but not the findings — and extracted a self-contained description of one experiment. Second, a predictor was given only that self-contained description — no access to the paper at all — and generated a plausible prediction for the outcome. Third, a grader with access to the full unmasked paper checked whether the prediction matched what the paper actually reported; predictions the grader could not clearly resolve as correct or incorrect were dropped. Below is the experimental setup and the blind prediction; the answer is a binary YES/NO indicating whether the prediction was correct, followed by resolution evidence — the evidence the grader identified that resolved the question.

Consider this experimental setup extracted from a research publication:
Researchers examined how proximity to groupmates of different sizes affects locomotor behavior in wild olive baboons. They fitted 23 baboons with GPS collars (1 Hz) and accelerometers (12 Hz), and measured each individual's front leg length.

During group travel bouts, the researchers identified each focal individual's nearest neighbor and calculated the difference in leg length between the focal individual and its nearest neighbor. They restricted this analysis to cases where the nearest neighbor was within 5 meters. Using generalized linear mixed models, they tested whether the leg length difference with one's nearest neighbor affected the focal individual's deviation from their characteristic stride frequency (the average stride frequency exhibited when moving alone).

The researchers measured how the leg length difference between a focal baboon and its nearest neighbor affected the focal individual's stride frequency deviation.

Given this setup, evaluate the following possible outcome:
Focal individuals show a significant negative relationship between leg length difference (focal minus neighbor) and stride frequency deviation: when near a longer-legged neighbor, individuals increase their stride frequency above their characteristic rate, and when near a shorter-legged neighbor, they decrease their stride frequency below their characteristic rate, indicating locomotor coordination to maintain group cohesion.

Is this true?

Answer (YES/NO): YES